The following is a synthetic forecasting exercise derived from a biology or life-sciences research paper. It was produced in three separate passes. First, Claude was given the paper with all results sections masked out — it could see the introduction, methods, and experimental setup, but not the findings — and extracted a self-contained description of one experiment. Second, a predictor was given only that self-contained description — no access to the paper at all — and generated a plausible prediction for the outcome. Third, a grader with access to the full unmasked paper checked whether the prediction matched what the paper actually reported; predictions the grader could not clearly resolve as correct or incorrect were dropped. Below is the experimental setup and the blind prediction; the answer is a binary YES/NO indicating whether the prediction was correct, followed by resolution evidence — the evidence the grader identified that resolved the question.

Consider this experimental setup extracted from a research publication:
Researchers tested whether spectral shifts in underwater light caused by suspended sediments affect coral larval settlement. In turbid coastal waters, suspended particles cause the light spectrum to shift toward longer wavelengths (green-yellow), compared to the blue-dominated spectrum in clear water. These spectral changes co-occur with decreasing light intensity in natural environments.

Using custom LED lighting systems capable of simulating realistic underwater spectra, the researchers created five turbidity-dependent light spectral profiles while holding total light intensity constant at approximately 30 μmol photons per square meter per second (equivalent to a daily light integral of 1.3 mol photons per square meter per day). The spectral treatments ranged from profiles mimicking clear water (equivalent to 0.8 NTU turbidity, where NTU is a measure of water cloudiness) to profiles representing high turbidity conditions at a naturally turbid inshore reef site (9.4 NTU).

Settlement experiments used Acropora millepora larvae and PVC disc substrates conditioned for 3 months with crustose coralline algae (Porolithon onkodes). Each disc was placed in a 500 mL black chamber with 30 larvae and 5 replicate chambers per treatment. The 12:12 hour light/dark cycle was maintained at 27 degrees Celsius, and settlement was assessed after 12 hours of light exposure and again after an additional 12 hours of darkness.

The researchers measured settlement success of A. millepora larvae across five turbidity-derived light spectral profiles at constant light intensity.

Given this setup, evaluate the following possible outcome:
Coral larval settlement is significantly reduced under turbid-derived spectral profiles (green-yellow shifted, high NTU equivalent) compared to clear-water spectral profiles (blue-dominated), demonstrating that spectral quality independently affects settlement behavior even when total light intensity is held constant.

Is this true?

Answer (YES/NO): NO